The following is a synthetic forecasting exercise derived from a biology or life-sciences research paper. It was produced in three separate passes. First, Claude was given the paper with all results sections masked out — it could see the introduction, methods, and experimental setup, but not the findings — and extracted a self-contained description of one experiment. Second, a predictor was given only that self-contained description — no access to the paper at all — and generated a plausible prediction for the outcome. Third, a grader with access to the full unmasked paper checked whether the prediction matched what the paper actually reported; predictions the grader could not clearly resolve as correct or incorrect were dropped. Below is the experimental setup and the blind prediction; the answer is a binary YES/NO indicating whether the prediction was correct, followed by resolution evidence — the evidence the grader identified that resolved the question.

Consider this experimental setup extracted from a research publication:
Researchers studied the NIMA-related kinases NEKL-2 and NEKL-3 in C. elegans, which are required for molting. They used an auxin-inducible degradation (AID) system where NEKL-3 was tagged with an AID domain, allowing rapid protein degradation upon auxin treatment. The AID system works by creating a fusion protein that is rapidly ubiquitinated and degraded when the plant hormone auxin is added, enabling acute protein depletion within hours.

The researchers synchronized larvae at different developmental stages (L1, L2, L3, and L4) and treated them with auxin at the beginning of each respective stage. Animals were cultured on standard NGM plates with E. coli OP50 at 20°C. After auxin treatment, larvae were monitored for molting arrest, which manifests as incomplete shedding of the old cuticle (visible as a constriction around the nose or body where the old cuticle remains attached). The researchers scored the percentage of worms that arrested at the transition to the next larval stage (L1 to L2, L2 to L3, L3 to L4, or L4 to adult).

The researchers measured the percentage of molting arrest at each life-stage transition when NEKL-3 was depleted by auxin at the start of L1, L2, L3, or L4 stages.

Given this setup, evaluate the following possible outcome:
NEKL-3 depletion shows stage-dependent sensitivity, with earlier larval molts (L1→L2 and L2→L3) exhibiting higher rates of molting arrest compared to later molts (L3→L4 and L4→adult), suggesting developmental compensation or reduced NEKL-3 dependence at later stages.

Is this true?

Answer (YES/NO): YES